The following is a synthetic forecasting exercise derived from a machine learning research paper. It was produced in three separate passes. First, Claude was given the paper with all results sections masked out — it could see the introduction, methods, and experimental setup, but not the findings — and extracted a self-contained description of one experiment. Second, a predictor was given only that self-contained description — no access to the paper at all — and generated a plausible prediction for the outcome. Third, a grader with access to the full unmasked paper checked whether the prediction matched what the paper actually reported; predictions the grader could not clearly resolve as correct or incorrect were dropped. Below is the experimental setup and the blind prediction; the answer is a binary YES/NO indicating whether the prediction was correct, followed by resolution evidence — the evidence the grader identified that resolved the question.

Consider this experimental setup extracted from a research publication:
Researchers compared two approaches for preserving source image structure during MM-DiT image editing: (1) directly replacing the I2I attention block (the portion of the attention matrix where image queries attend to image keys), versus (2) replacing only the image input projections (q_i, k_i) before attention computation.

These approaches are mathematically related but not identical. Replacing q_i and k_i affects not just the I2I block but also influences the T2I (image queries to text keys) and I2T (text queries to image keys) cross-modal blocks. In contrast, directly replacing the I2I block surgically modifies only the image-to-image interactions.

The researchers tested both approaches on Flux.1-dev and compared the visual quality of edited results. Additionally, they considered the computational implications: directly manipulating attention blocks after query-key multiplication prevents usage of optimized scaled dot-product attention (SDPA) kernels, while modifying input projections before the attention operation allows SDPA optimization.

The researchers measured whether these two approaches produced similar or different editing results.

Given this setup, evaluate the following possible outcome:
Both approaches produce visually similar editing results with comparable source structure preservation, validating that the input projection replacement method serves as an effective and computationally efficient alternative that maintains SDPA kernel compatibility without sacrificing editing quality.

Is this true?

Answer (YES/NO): YES